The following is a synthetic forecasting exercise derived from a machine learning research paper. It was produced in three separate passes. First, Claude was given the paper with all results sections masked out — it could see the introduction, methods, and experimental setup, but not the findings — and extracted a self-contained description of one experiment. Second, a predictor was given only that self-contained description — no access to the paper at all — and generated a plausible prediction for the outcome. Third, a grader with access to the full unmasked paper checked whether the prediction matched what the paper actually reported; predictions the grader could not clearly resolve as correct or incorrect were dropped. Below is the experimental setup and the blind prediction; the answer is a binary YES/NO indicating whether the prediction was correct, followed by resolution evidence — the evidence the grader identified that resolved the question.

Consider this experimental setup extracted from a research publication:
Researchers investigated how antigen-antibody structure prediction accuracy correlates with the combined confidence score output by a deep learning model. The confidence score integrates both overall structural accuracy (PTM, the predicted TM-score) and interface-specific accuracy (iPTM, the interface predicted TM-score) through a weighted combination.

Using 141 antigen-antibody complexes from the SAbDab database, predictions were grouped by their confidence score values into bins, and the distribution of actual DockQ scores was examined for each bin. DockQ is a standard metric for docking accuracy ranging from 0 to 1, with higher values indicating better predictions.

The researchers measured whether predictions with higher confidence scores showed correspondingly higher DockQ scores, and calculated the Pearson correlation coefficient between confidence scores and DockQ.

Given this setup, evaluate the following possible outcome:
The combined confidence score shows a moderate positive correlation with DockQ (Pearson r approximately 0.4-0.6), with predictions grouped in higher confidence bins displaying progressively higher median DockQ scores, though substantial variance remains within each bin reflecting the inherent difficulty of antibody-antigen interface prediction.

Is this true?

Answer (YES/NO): NO